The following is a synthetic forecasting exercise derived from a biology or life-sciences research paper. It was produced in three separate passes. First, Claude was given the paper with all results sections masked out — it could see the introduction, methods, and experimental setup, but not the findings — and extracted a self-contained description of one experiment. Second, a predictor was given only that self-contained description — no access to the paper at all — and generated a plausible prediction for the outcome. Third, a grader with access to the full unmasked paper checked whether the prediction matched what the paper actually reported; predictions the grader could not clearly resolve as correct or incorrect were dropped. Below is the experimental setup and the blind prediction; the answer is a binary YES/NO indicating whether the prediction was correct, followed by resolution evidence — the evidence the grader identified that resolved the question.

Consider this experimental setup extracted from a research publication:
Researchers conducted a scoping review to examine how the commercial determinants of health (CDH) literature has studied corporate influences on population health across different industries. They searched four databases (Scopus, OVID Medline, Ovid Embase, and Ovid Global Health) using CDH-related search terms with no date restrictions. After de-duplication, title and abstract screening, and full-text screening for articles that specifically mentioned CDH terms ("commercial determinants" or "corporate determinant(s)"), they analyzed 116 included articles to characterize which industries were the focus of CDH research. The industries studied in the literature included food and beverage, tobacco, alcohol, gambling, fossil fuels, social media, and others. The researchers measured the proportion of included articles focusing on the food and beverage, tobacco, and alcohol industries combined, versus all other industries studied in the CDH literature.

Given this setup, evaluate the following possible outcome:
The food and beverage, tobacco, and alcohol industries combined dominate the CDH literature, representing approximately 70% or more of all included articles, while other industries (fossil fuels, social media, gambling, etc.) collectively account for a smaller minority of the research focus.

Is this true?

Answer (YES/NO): NO